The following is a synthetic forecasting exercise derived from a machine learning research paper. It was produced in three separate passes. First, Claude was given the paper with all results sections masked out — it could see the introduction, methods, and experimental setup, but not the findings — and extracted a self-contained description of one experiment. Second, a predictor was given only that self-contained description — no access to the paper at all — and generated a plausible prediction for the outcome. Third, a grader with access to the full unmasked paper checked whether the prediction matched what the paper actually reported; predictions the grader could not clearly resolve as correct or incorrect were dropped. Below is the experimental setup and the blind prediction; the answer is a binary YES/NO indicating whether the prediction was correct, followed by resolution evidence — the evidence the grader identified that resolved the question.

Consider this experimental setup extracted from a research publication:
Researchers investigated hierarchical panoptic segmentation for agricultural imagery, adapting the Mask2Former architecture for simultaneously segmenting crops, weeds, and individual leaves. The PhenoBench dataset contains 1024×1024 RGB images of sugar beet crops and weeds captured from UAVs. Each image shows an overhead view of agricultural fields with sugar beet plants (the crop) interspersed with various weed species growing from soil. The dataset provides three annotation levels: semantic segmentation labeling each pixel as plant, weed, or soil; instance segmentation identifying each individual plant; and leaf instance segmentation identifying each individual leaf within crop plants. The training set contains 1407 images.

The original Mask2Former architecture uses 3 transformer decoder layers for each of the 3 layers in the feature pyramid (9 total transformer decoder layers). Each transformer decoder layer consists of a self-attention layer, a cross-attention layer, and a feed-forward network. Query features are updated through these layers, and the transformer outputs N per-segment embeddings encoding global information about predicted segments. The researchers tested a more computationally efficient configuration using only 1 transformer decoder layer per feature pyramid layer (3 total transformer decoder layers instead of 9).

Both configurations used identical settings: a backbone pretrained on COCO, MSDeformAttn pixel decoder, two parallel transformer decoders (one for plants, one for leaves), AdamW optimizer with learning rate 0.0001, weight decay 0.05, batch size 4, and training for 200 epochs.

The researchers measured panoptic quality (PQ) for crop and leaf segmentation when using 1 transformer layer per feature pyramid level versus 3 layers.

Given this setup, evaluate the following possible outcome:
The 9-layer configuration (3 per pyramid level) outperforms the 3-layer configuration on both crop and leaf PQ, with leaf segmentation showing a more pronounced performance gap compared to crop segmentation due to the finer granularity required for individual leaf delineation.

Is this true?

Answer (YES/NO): NO